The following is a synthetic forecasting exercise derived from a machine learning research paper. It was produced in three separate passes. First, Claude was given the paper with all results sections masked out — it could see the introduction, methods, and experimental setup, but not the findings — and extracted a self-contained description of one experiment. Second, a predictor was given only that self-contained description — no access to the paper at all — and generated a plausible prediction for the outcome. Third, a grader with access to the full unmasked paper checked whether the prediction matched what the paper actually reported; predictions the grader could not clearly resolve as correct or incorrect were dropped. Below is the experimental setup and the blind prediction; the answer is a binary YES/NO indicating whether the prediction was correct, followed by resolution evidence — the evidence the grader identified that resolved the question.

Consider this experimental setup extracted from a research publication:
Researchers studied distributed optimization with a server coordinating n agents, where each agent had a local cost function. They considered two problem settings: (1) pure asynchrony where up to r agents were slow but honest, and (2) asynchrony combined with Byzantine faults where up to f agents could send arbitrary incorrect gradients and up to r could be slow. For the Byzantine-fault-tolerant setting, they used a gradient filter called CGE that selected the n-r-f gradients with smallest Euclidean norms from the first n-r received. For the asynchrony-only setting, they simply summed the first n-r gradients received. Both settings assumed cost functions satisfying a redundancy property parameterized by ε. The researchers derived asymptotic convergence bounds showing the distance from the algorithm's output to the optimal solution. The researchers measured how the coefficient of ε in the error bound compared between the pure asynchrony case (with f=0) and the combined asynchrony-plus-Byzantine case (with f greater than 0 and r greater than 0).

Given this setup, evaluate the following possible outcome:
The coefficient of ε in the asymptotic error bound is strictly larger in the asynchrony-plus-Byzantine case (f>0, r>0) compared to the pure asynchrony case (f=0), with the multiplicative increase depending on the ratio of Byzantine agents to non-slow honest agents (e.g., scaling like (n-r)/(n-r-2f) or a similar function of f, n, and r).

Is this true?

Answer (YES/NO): YES